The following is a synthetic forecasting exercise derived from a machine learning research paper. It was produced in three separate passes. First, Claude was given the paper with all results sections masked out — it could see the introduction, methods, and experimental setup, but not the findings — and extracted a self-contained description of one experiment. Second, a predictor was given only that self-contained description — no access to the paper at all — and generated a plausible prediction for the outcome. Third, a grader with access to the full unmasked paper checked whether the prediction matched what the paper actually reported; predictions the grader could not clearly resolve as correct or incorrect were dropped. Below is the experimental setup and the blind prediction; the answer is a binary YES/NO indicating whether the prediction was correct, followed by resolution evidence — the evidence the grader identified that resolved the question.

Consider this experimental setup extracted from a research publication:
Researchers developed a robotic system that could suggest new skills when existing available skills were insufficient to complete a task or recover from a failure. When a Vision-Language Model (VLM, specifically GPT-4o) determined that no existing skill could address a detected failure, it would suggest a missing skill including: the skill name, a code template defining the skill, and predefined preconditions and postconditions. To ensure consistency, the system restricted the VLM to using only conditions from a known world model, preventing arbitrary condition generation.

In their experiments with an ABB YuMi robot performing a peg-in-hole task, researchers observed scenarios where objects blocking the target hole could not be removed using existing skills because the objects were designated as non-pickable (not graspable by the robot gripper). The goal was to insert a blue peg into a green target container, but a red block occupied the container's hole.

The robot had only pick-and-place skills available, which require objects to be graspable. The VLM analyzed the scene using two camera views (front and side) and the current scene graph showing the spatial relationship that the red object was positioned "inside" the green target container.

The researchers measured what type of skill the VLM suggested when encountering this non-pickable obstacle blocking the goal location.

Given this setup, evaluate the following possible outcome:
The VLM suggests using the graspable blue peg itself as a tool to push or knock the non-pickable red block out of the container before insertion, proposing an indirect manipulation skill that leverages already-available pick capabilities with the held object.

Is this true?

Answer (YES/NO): NO